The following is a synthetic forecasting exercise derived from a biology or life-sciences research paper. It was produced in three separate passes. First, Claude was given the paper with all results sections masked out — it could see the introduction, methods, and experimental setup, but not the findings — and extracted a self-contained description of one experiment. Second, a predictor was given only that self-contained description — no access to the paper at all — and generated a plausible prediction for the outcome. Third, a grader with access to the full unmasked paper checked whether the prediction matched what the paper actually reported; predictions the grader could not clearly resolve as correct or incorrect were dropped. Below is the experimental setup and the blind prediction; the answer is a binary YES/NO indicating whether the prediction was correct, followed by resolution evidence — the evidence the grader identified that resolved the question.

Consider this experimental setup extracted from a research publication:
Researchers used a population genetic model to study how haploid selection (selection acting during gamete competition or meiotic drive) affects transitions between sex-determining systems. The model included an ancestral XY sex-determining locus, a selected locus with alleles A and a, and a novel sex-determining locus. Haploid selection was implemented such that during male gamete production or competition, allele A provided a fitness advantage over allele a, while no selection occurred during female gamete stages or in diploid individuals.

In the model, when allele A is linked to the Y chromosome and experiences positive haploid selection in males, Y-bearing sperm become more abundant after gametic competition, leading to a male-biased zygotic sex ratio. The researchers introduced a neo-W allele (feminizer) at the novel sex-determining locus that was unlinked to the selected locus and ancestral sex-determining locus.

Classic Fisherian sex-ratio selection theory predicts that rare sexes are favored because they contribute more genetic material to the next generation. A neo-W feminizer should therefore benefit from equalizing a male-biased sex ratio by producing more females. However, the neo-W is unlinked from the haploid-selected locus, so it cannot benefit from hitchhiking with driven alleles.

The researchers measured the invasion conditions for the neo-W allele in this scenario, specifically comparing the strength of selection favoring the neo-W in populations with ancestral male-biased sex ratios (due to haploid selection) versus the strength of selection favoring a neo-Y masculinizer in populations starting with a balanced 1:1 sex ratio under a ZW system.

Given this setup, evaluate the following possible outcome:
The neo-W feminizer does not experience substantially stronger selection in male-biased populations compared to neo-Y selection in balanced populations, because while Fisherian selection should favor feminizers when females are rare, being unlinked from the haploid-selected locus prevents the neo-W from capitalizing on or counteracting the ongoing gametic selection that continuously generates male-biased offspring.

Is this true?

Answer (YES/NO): YES